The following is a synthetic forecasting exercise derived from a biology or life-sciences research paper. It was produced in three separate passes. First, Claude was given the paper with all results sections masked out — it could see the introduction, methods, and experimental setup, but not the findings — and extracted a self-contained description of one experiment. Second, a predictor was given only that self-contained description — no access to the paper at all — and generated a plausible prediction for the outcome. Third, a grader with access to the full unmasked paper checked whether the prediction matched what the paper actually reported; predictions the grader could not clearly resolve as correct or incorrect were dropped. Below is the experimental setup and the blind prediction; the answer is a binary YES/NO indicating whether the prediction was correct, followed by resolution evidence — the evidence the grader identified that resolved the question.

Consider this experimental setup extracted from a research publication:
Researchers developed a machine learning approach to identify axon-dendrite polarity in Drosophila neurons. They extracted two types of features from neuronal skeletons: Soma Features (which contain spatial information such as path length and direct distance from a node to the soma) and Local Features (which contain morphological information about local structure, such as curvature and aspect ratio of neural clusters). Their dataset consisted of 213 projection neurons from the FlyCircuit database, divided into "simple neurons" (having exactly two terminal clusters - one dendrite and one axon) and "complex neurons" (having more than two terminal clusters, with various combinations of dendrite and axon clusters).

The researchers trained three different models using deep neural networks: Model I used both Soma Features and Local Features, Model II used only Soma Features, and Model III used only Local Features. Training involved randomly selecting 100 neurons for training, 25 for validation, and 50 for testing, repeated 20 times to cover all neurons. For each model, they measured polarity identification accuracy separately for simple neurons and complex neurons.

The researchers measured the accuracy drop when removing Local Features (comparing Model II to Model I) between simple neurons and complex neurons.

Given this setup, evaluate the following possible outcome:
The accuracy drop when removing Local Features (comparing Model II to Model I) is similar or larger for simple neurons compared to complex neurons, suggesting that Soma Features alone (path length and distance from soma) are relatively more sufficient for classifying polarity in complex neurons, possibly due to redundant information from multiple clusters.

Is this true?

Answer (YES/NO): NO